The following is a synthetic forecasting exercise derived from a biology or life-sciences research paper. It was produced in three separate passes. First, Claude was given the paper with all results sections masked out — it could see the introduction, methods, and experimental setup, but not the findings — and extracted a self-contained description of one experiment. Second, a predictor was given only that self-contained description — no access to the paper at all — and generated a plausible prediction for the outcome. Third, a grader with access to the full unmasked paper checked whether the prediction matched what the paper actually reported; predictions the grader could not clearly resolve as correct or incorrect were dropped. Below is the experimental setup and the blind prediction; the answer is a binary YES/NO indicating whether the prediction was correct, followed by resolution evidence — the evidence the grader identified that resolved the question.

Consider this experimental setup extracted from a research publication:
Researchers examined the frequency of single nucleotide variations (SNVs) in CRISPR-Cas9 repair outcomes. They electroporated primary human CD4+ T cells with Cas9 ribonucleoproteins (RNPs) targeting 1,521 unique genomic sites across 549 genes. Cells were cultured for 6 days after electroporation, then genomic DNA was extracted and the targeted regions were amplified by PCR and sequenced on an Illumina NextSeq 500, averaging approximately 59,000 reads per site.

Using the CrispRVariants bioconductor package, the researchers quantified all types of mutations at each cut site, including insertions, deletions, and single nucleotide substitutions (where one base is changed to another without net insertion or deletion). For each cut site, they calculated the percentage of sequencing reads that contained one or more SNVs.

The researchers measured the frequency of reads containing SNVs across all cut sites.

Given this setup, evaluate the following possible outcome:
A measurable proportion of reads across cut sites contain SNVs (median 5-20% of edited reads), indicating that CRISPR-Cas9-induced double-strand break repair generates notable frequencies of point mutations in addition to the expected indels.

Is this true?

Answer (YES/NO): NO